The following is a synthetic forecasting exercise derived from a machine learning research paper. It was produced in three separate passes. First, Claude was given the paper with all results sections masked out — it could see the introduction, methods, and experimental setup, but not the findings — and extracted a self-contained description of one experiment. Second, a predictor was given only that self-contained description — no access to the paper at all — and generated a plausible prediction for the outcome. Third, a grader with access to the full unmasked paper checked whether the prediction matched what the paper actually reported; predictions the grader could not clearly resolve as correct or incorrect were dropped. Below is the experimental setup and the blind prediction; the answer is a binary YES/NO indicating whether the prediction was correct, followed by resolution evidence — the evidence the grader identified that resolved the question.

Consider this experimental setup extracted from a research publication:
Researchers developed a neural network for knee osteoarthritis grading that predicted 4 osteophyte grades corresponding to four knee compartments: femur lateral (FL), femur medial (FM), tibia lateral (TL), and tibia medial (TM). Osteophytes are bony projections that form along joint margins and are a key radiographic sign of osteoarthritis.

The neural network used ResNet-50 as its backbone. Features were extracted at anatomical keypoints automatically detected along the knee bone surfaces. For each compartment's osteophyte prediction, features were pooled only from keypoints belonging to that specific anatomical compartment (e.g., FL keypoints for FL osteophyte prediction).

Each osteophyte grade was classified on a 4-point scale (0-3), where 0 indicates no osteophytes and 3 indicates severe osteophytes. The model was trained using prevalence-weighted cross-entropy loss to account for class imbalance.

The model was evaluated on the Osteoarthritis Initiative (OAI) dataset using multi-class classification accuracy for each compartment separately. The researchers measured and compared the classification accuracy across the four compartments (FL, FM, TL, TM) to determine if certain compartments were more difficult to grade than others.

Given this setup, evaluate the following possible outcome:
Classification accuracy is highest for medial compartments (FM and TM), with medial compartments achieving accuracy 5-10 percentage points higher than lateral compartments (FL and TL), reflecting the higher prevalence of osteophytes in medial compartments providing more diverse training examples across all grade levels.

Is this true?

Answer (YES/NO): NO